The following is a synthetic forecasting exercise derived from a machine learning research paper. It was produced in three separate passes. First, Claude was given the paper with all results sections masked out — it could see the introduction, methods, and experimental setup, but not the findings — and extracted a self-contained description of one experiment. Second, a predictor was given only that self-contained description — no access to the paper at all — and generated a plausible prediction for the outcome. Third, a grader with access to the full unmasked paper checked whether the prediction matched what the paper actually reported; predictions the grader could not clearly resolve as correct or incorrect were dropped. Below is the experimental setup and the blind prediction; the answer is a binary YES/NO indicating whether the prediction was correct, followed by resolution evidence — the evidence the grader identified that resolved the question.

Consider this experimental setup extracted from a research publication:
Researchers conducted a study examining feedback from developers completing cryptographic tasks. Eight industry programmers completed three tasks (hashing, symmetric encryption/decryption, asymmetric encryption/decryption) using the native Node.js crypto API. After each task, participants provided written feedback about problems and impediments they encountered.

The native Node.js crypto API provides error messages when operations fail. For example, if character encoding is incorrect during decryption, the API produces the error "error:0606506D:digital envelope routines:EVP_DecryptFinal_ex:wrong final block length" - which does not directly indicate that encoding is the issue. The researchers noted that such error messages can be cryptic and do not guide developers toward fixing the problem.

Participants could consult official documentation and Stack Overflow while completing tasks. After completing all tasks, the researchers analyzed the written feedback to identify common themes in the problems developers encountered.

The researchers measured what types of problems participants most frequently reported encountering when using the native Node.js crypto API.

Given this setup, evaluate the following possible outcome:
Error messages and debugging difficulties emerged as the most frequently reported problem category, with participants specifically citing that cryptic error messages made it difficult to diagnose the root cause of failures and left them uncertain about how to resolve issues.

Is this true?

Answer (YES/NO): NO